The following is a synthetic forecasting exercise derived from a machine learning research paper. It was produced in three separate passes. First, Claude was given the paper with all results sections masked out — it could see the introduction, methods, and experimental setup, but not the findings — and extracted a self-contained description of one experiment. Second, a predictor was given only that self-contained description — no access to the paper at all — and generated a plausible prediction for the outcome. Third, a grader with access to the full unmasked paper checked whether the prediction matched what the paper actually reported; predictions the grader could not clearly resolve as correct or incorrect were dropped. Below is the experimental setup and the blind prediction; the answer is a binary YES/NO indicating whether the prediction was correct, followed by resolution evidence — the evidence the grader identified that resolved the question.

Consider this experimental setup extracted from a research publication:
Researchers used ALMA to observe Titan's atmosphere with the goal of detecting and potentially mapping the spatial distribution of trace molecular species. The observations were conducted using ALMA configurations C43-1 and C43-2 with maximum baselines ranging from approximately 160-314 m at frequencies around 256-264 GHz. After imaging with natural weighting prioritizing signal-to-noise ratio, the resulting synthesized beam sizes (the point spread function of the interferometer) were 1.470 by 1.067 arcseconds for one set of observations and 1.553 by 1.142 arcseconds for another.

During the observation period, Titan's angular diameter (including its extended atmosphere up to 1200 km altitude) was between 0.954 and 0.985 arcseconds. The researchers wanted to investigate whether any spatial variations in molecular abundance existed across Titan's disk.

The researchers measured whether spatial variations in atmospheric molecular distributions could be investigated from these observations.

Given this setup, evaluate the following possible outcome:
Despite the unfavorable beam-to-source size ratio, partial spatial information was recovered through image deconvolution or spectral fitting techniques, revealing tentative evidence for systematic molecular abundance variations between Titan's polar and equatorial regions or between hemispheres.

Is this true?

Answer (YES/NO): NO